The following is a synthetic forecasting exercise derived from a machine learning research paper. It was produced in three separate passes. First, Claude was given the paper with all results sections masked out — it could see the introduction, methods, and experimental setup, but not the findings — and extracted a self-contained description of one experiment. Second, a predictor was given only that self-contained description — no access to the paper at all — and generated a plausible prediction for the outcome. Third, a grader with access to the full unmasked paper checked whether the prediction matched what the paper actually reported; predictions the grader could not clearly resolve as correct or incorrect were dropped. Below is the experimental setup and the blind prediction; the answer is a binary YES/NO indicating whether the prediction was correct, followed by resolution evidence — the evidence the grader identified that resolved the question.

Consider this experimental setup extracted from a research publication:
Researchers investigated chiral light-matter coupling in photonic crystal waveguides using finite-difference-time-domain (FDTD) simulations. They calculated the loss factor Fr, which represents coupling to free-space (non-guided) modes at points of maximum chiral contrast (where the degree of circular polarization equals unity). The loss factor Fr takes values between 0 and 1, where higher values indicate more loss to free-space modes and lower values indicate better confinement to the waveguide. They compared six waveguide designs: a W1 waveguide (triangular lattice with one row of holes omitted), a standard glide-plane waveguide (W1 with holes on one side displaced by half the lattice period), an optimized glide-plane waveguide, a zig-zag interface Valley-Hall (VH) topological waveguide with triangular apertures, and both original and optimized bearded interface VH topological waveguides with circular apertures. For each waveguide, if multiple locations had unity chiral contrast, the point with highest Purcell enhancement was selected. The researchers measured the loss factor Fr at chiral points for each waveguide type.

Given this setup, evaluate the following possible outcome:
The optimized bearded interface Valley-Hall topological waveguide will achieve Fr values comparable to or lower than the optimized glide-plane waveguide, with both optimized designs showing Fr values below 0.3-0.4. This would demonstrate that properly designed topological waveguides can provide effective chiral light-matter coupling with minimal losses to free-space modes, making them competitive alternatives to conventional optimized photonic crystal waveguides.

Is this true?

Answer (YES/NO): YES